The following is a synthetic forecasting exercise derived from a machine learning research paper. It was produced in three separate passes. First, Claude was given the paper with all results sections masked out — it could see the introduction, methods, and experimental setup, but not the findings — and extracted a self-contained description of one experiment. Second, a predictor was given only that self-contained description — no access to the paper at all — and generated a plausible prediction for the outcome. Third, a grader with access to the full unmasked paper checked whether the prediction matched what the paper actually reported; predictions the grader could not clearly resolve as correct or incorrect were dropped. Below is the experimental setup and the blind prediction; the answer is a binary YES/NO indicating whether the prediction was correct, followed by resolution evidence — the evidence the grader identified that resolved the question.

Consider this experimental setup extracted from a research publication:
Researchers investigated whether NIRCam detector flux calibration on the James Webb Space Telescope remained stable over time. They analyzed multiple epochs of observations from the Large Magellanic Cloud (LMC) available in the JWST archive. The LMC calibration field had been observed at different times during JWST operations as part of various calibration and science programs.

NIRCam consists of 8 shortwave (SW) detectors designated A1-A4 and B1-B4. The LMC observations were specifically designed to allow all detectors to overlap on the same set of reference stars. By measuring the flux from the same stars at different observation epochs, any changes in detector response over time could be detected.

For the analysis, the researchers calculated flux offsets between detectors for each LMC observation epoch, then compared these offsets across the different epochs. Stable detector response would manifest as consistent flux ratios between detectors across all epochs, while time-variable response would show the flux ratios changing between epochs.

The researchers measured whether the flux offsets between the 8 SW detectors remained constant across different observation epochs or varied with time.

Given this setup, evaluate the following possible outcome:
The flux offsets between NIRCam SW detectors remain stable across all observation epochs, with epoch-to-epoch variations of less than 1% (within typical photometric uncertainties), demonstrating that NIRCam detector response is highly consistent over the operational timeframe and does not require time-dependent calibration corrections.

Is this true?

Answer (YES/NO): NO